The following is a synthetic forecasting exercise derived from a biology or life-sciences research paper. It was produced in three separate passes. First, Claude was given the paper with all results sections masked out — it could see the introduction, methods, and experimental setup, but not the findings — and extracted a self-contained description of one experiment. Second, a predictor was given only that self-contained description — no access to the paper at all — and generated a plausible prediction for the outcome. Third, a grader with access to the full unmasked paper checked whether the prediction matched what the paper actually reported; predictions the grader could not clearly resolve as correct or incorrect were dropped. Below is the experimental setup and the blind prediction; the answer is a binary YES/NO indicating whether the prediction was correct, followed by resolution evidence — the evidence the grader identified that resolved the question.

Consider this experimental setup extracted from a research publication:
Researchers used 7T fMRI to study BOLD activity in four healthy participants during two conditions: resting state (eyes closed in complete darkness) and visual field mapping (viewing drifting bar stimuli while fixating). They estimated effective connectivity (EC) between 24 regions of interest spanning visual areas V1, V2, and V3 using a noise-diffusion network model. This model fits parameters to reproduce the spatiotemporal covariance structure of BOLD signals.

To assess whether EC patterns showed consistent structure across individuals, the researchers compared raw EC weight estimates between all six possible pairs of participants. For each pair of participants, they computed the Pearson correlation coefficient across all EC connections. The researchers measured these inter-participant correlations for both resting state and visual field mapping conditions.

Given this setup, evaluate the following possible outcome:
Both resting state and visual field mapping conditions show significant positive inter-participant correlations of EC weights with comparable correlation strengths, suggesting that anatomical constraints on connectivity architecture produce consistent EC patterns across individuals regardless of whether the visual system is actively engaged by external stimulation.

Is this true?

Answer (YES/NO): NO